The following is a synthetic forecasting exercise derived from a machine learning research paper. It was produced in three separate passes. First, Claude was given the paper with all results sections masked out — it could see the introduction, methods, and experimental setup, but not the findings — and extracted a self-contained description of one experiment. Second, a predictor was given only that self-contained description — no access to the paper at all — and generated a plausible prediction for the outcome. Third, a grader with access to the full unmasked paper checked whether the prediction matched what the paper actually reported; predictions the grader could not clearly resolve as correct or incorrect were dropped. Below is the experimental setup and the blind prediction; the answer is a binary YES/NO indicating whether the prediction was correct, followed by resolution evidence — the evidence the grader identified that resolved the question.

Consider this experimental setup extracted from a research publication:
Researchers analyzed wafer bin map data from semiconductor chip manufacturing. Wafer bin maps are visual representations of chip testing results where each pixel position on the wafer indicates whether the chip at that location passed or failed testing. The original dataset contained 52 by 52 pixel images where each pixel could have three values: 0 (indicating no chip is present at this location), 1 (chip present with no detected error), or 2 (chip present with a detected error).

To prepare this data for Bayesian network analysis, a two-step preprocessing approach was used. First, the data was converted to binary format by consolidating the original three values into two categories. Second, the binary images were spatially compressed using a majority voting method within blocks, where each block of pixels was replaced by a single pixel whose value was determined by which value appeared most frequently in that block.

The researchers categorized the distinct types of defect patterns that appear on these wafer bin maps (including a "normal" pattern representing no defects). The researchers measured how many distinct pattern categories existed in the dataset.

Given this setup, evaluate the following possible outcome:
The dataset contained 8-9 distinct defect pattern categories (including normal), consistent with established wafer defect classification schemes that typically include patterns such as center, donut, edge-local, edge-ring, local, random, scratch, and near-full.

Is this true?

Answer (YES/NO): YES